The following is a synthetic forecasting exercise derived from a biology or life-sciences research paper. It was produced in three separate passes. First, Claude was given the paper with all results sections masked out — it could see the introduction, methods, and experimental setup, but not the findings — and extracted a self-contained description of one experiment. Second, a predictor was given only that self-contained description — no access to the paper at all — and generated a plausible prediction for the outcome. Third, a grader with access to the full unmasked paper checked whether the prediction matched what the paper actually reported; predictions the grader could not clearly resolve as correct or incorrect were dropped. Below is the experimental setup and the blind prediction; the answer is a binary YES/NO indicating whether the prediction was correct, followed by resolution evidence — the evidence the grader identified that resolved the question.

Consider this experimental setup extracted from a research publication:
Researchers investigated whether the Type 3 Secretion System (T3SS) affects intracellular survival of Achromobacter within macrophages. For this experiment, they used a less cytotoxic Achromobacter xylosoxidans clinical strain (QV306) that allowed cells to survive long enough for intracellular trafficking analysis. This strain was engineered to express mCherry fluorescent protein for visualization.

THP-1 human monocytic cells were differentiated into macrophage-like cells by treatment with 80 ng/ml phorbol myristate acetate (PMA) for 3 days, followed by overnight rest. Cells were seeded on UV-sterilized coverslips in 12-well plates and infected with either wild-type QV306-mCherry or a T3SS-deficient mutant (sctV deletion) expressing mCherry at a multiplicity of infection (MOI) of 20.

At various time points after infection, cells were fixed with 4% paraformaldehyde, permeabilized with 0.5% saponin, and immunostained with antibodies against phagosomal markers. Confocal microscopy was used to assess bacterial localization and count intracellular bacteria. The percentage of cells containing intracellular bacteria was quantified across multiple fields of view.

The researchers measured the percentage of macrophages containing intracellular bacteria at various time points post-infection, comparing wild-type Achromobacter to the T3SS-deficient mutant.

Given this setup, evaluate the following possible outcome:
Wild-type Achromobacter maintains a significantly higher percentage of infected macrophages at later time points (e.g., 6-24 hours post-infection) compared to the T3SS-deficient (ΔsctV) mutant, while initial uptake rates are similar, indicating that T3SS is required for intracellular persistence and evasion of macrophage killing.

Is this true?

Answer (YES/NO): NO